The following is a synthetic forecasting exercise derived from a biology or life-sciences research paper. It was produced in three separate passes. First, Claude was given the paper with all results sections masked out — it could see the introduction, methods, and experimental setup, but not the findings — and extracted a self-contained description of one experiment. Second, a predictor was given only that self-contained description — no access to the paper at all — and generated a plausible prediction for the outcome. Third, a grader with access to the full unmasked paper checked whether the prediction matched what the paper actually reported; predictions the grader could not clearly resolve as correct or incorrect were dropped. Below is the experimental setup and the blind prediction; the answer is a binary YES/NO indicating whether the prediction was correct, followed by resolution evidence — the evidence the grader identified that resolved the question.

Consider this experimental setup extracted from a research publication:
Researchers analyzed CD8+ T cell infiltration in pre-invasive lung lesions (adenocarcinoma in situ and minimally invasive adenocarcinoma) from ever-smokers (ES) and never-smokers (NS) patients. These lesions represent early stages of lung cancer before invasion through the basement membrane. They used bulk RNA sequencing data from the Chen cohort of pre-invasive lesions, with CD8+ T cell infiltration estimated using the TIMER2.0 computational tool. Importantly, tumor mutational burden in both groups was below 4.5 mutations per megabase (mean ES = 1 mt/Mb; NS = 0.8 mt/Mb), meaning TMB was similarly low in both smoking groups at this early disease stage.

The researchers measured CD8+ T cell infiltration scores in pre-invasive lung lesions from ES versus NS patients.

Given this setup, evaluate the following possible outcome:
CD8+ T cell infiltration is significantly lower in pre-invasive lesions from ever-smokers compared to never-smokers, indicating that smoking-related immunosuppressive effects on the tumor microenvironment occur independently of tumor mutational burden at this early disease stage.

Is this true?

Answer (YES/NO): NO